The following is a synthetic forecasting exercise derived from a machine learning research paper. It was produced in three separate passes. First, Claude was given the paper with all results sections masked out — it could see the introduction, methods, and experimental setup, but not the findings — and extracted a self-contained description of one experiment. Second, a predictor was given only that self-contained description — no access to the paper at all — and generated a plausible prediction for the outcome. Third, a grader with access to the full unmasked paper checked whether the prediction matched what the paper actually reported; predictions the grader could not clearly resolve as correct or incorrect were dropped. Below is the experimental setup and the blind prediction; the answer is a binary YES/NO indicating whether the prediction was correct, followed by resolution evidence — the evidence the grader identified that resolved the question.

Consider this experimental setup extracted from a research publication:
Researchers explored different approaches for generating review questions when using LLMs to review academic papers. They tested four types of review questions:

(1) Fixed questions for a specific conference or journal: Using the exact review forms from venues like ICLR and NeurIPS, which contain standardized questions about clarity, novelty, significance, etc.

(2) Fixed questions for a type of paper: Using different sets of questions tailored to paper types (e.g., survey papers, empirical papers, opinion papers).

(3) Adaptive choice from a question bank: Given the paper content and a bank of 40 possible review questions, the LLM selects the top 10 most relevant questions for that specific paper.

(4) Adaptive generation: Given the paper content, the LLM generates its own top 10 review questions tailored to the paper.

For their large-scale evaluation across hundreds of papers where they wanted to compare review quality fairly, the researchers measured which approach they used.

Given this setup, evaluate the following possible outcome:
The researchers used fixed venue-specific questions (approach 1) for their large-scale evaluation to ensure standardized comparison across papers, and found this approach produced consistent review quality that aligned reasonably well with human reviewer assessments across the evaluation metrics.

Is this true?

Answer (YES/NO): NO